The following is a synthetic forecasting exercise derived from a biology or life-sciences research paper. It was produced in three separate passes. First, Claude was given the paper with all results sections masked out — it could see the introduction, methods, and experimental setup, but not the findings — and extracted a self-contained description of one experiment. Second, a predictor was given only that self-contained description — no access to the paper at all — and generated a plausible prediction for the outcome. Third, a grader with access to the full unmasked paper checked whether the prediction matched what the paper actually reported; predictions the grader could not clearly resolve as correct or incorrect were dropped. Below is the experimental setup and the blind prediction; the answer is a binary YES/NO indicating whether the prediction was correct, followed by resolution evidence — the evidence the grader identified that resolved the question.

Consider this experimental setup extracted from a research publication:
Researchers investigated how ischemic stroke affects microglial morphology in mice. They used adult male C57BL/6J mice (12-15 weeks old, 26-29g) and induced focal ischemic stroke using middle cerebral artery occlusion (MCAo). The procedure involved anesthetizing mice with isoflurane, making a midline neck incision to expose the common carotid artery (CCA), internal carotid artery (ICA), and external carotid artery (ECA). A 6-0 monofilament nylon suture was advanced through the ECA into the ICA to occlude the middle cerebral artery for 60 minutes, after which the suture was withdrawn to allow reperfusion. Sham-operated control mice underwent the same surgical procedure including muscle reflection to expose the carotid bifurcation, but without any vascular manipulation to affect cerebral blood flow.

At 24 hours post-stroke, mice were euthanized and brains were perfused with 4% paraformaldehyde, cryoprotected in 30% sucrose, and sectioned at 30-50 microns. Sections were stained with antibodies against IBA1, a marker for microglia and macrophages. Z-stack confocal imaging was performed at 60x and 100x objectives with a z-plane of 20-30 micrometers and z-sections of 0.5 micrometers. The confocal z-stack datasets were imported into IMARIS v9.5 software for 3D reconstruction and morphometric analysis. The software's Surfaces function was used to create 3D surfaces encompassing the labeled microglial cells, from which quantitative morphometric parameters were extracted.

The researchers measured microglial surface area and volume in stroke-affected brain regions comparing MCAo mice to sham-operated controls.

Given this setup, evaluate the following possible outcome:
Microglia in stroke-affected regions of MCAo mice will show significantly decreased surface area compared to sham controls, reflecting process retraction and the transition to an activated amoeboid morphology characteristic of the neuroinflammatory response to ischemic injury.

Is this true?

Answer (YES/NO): YES